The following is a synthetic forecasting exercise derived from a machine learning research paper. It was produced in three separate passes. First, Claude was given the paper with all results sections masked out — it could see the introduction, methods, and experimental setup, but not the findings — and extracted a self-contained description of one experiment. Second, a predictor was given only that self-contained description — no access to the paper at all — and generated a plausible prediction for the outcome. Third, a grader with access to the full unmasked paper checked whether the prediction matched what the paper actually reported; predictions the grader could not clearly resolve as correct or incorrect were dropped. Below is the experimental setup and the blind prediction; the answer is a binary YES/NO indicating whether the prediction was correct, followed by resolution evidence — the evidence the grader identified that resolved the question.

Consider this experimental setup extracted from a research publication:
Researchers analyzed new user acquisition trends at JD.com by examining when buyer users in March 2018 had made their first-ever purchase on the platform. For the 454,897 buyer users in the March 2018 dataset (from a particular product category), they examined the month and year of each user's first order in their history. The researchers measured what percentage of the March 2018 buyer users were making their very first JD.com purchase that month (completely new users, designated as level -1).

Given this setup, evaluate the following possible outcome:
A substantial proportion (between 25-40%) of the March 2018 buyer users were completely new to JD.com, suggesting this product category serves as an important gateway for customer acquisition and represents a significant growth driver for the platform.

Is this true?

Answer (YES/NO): NO